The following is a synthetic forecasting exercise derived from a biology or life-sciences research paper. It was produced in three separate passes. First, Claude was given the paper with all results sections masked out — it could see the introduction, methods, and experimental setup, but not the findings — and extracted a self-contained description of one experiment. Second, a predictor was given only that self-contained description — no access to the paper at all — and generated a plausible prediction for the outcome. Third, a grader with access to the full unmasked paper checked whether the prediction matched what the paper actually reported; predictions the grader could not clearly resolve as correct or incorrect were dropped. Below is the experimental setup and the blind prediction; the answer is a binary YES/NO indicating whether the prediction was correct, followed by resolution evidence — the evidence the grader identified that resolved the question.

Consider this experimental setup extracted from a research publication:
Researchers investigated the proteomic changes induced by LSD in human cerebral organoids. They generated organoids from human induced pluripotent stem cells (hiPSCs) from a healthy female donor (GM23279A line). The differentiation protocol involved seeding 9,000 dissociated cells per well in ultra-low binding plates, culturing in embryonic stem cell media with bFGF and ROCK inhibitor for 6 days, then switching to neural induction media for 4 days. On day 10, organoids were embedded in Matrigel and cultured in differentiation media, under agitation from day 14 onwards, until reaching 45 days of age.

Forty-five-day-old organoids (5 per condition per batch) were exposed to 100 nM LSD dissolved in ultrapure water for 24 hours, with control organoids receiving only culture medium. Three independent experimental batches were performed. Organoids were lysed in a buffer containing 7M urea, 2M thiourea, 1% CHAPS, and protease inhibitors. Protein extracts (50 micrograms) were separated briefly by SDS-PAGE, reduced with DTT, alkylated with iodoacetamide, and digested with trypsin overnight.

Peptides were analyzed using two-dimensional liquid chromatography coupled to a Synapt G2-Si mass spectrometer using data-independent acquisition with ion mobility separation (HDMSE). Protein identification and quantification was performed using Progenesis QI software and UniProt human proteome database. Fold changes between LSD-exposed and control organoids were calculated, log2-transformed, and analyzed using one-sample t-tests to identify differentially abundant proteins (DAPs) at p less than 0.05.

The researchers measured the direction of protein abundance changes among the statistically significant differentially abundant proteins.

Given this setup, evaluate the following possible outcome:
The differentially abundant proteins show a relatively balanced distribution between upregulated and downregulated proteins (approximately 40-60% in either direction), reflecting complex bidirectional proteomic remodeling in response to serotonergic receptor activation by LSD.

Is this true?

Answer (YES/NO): NO